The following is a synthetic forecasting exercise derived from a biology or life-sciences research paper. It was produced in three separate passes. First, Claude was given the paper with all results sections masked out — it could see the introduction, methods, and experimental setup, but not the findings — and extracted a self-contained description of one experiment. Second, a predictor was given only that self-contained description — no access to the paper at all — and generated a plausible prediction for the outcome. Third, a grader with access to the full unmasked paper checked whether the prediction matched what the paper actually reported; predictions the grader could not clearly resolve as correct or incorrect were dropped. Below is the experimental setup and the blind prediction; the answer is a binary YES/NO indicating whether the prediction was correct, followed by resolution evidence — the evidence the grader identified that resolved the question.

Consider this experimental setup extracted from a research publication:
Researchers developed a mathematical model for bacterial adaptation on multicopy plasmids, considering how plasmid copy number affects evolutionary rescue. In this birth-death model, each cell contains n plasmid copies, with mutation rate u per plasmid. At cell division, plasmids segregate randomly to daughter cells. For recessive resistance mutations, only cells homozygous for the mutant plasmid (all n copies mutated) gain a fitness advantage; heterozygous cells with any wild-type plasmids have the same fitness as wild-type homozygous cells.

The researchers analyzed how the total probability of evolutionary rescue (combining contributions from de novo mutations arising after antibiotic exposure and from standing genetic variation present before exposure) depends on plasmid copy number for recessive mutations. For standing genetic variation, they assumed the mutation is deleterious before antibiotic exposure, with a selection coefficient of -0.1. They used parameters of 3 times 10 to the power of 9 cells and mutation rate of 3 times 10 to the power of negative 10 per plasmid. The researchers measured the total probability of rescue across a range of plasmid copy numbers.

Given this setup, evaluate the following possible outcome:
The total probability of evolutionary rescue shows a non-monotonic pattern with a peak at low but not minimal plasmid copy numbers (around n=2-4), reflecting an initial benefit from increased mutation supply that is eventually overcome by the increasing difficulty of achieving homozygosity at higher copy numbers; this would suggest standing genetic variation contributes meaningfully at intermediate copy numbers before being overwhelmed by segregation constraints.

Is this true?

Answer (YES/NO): NO